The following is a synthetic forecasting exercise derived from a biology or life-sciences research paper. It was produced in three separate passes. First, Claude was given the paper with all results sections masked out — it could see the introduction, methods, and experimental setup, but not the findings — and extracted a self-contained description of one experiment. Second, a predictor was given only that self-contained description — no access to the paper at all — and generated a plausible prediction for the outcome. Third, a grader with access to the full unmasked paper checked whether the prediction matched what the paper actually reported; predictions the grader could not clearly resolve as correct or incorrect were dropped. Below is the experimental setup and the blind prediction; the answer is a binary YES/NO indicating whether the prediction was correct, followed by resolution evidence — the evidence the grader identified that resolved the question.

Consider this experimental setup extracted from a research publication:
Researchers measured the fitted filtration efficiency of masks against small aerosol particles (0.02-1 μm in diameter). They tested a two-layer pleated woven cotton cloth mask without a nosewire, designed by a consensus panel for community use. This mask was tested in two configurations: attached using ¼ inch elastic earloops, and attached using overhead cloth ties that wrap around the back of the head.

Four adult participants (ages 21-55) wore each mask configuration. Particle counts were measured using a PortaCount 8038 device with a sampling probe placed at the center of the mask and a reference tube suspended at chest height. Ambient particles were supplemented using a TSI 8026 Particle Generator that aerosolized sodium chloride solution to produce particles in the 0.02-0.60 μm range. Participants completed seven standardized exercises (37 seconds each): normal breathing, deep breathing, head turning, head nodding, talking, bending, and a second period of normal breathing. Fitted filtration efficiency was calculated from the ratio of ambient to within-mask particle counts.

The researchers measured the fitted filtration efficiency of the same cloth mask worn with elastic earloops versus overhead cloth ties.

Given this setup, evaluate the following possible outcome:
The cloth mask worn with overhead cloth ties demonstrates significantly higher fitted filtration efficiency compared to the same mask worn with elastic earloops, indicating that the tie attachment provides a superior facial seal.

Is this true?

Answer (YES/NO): NO